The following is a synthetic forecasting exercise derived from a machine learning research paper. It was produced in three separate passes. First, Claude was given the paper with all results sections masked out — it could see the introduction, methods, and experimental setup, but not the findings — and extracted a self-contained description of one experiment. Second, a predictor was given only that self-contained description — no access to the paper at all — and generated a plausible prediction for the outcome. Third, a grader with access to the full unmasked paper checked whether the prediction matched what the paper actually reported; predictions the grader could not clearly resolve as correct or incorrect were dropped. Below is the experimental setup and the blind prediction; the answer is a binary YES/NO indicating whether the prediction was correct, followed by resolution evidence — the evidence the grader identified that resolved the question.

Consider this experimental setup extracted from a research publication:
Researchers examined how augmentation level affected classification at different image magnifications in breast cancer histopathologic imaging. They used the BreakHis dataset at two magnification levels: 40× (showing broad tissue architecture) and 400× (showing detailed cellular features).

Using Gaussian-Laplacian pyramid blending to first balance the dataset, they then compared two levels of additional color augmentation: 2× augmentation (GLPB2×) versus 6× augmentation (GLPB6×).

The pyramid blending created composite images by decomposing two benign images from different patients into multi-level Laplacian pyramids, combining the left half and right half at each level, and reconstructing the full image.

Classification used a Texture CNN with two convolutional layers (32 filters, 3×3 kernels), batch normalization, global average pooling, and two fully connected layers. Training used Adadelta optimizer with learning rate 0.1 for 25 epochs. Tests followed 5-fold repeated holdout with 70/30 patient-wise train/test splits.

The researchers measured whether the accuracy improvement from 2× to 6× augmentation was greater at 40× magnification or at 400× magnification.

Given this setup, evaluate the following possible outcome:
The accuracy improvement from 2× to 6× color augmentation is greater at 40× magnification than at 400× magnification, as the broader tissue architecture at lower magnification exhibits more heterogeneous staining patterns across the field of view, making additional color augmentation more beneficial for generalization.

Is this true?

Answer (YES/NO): NO